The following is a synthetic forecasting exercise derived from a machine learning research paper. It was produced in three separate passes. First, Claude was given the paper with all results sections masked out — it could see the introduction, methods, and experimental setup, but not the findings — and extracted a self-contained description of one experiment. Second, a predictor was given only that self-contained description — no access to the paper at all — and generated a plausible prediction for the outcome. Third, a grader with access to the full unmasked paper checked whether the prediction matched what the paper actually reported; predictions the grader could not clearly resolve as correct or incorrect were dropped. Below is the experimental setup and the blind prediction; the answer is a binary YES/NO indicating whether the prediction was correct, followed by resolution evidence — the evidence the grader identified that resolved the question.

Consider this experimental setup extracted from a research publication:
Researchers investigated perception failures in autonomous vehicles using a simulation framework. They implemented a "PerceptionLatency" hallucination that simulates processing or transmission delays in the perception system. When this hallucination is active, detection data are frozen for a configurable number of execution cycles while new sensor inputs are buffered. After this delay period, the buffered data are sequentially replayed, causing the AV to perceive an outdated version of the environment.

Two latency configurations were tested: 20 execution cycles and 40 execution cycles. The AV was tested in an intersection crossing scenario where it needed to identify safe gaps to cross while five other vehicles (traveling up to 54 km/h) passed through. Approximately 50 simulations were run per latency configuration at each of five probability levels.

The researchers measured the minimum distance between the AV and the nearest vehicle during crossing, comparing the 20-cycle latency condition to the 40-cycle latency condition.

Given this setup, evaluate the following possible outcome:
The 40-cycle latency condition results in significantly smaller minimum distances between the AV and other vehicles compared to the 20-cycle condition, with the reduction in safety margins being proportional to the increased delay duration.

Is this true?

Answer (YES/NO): NO